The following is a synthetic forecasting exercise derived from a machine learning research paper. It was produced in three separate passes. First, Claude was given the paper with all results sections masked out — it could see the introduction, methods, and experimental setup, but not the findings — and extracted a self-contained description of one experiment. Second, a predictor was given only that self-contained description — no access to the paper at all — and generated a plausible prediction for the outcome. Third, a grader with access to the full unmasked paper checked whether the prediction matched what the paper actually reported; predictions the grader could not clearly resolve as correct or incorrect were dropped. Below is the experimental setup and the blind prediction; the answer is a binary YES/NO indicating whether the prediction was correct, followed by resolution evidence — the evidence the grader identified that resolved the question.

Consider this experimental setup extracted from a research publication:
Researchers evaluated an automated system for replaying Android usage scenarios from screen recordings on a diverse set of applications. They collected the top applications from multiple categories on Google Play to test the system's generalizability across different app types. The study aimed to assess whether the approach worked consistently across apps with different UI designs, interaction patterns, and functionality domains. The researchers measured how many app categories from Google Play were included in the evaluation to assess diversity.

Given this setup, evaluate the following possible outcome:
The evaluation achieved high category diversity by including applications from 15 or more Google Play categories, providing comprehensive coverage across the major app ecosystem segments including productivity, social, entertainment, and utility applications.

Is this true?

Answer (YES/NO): YES